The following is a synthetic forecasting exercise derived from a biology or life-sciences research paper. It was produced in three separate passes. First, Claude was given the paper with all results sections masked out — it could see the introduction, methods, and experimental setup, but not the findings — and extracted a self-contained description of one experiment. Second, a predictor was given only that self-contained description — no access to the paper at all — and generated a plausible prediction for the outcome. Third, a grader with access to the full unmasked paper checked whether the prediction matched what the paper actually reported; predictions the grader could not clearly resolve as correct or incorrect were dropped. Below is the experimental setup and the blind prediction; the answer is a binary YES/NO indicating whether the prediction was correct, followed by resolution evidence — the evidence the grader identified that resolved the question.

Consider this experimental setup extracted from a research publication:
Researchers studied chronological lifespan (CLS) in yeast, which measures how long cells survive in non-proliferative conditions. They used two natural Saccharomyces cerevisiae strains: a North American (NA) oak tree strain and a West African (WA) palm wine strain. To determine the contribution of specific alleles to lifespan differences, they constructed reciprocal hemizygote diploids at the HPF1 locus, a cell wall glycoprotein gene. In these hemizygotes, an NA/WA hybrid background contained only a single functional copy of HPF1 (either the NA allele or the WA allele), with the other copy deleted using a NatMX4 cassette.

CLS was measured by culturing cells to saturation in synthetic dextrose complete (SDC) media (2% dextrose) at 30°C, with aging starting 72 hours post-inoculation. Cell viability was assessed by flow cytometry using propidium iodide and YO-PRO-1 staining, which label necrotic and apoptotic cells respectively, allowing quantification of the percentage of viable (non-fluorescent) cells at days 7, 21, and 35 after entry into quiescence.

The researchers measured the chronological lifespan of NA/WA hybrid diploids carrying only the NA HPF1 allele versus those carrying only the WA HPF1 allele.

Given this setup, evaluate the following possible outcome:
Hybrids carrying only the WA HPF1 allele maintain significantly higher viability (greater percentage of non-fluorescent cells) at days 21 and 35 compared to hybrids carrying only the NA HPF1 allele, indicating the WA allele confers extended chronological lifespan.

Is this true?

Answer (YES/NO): NO